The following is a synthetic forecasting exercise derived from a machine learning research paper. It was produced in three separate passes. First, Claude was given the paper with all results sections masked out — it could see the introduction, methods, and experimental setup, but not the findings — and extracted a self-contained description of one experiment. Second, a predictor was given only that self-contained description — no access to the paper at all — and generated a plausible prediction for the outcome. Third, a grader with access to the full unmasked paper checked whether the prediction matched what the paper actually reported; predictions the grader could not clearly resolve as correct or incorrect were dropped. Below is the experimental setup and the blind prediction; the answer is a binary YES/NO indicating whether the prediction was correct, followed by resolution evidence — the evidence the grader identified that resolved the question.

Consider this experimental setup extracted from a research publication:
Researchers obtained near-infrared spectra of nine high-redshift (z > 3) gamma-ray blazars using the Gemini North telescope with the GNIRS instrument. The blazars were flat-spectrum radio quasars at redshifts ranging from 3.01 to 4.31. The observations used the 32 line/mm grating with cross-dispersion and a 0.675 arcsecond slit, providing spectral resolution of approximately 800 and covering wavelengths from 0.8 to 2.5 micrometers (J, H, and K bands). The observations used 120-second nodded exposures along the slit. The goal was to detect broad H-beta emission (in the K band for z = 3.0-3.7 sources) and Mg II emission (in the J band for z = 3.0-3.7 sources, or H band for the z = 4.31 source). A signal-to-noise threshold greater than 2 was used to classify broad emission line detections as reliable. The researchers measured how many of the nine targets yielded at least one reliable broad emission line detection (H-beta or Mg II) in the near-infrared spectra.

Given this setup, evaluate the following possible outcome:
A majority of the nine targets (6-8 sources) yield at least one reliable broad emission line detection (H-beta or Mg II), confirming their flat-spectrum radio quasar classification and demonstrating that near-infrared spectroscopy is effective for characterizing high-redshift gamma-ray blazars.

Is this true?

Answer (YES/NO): YES